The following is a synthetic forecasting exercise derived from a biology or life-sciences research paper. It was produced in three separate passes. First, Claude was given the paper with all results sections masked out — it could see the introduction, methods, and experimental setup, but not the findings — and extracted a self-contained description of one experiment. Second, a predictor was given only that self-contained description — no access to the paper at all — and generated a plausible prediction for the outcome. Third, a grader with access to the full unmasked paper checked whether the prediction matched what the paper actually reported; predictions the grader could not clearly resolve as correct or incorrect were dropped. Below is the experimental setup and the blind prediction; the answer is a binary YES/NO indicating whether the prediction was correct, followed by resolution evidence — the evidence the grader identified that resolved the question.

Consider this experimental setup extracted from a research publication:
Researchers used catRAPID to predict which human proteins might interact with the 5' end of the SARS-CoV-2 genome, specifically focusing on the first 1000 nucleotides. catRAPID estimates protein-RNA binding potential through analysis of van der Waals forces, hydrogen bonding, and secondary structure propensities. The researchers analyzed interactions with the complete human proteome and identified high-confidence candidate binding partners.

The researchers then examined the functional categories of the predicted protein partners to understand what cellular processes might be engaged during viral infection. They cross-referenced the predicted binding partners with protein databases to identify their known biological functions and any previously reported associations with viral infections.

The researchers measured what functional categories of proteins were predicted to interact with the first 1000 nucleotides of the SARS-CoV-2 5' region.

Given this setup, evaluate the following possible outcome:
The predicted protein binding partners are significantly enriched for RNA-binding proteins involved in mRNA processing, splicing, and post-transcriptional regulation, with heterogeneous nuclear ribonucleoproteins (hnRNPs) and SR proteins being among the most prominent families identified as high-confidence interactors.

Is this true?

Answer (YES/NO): NO